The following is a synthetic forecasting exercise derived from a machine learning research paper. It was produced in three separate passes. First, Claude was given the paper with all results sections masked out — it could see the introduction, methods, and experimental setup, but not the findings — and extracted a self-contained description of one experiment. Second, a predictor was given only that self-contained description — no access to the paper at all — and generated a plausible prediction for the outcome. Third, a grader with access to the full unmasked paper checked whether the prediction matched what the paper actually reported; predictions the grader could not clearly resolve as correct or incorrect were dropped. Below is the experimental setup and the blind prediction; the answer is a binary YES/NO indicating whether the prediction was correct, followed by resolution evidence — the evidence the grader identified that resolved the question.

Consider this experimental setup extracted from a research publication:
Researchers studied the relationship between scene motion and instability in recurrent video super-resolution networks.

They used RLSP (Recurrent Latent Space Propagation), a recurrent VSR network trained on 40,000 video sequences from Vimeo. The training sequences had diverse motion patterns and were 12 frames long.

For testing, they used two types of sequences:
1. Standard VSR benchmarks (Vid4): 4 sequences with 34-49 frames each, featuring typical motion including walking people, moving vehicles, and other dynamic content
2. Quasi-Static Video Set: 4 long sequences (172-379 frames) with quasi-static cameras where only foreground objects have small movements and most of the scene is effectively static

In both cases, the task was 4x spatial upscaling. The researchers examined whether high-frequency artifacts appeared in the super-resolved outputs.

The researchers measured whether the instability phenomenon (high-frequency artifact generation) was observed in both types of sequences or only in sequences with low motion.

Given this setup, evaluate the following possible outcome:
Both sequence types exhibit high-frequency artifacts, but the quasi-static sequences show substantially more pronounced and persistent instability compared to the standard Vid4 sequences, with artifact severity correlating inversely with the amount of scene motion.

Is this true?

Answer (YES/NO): NO